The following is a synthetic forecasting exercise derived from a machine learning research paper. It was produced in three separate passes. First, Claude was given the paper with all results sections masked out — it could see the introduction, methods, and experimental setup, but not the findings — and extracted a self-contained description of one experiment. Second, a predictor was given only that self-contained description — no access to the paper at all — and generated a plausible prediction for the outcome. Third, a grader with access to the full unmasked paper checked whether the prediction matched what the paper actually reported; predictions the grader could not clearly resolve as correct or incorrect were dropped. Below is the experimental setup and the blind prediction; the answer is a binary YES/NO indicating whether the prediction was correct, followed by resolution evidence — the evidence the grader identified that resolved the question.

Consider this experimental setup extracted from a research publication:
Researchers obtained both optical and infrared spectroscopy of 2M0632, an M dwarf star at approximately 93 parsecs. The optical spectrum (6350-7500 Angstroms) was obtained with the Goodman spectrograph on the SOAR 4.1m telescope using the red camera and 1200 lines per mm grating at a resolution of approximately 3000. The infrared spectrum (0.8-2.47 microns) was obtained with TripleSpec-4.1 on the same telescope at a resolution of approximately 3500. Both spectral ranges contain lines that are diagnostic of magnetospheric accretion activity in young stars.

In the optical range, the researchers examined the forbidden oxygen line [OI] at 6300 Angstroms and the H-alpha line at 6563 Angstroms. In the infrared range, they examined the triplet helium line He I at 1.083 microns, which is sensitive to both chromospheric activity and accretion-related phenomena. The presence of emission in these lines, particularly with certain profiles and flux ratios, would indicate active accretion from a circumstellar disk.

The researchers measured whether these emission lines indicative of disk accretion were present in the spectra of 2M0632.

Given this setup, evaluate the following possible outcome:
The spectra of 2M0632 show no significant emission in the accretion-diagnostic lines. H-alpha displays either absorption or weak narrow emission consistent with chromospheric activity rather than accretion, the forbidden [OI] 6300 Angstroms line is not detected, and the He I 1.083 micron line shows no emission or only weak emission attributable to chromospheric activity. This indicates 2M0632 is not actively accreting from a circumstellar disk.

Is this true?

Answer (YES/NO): NO